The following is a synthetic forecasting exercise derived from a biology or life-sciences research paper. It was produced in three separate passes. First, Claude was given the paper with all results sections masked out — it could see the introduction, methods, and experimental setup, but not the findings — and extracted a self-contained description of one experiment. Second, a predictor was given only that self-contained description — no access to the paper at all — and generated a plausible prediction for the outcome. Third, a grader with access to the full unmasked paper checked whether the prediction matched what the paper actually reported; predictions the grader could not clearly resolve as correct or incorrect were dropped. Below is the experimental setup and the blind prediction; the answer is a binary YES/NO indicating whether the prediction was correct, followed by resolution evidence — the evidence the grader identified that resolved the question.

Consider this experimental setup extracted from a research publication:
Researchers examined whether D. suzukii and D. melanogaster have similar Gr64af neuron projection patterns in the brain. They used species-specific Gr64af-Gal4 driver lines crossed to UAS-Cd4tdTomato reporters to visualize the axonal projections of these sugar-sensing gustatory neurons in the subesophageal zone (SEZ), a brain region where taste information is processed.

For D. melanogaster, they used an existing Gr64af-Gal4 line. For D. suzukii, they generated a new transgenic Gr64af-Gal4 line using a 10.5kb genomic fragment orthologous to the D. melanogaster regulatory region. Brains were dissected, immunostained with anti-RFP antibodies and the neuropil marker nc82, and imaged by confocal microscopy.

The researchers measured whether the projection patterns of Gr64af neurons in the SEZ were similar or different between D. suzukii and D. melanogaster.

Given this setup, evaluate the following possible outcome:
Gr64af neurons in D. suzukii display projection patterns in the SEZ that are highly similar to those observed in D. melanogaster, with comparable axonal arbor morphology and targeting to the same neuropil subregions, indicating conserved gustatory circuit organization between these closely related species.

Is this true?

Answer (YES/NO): YES